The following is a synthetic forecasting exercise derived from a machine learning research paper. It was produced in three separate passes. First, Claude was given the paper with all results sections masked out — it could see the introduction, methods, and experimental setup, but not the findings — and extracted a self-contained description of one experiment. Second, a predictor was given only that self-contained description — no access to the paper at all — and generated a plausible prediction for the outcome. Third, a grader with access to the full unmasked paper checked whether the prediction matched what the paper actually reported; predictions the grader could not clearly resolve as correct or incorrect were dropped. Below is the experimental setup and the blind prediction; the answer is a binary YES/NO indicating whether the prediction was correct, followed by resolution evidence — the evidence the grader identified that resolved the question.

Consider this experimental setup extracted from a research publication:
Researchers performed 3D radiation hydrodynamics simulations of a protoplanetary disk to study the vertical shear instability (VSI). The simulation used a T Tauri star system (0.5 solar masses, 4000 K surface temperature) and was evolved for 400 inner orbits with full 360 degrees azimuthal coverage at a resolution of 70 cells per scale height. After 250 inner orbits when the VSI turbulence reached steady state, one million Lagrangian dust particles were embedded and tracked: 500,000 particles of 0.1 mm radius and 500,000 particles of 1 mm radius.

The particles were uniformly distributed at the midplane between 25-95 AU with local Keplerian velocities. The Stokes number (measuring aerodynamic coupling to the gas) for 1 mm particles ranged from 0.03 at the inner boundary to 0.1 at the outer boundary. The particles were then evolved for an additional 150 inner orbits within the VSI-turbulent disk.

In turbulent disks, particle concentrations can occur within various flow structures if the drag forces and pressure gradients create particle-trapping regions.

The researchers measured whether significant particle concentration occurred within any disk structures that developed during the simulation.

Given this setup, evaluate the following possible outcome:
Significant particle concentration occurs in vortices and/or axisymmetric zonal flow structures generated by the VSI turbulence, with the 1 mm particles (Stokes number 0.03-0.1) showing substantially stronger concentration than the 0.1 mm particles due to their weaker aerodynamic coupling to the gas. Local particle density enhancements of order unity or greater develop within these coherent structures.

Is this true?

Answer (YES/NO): YES